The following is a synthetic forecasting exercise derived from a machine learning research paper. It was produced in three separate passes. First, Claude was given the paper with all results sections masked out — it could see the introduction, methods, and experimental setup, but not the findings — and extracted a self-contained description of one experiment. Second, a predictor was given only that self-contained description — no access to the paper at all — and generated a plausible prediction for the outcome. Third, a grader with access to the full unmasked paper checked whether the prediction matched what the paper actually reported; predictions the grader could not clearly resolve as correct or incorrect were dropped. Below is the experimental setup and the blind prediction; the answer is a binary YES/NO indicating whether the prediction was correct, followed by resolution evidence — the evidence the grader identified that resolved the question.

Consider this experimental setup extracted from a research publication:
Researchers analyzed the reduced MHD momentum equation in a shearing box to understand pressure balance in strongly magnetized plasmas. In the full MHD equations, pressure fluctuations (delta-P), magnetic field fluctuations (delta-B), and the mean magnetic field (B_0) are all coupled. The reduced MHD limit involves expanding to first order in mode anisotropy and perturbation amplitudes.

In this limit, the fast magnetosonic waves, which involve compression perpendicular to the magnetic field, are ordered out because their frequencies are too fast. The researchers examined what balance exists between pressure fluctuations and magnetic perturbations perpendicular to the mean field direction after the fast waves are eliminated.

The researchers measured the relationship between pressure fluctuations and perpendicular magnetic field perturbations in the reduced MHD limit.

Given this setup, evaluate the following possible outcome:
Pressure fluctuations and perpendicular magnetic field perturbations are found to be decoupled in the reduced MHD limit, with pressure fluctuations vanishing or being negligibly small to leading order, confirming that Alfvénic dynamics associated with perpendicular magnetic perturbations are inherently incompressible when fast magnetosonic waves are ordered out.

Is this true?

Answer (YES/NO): NO